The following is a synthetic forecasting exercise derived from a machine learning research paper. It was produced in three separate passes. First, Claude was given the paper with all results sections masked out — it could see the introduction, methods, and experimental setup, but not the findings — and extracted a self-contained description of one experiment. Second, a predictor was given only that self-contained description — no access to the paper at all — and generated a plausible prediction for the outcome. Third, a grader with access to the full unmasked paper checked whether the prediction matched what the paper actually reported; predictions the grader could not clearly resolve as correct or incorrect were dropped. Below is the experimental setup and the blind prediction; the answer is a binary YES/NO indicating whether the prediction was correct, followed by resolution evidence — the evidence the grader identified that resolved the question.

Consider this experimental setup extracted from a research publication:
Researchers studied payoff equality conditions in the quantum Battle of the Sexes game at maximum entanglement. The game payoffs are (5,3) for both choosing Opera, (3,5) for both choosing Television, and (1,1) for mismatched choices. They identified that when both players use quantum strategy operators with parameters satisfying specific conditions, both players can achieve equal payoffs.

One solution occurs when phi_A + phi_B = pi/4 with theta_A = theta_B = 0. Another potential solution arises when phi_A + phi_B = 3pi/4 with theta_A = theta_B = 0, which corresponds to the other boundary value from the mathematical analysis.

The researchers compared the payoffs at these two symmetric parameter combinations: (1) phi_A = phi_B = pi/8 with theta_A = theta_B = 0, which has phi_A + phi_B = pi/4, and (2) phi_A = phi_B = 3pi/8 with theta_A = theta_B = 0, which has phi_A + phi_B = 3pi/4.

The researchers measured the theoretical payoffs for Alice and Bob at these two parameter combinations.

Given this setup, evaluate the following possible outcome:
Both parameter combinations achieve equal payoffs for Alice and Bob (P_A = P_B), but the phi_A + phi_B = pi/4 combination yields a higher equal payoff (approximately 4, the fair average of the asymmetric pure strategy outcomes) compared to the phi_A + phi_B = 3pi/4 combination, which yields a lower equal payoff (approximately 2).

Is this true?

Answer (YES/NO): NO